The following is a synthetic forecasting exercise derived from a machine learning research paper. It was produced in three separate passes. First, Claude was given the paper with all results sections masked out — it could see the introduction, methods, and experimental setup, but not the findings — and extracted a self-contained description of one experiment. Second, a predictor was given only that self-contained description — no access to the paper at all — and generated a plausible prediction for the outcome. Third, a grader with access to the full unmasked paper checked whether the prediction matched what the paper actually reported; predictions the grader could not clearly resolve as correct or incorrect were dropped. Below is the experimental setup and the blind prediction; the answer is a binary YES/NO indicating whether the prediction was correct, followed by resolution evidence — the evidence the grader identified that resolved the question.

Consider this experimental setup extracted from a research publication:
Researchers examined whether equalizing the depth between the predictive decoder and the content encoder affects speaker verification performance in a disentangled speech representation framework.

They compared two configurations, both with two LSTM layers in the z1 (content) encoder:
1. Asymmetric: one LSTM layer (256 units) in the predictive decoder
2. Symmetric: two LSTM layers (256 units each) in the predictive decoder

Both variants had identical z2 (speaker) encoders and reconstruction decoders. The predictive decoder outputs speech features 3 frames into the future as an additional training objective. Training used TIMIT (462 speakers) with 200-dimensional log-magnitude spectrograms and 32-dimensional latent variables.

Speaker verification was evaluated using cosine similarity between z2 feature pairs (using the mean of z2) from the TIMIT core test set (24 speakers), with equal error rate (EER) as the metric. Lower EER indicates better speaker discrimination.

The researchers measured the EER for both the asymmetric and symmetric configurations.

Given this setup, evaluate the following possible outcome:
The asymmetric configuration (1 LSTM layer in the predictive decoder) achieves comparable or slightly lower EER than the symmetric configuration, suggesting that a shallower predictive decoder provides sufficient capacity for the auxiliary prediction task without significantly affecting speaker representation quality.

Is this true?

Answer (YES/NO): YES